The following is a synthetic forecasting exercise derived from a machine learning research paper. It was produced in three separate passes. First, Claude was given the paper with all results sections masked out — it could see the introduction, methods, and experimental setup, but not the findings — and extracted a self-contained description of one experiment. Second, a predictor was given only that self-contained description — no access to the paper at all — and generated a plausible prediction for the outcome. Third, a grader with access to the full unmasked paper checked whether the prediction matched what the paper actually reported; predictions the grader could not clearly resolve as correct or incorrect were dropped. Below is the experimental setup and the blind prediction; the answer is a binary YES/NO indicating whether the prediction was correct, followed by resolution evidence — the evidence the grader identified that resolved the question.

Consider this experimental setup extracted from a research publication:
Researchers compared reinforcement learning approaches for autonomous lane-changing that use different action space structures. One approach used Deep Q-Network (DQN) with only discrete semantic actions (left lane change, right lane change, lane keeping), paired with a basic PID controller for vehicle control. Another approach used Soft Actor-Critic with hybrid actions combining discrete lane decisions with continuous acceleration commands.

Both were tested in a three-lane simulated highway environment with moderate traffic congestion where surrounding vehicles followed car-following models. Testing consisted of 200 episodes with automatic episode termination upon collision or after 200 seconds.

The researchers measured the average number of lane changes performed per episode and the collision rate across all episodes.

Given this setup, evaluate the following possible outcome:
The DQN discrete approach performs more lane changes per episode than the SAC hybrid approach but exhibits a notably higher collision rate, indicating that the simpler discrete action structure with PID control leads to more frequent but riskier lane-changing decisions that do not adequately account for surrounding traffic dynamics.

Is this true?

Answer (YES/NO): YES